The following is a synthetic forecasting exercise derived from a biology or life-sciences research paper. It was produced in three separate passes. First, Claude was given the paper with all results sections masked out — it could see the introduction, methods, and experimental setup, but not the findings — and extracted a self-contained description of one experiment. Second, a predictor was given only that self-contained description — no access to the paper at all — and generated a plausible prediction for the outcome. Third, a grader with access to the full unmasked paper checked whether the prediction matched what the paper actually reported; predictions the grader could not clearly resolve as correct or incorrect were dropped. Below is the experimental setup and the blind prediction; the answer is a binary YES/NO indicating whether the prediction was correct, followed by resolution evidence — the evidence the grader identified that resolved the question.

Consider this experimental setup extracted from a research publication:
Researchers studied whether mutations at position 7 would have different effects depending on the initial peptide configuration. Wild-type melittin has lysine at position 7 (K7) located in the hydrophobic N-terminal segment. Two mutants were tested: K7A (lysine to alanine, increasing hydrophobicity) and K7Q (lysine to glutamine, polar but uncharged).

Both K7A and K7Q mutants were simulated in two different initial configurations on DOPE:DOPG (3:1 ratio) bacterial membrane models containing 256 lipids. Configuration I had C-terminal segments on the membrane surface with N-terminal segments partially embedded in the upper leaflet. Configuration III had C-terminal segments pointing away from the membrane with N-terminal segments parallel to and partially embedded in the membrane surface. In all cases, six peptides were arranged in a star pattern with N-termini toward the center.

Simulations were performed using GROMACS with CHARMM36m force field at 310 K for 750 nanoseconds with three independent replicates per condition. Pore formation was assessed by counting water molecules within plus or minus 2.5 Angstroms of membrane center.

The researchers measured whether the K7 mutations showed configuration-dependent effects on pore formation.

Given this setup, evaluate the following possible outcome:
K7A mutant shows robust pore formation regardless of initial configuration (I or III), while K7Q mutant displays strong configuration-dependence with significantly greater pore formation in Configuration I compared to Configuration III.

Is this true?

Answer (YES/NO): NO